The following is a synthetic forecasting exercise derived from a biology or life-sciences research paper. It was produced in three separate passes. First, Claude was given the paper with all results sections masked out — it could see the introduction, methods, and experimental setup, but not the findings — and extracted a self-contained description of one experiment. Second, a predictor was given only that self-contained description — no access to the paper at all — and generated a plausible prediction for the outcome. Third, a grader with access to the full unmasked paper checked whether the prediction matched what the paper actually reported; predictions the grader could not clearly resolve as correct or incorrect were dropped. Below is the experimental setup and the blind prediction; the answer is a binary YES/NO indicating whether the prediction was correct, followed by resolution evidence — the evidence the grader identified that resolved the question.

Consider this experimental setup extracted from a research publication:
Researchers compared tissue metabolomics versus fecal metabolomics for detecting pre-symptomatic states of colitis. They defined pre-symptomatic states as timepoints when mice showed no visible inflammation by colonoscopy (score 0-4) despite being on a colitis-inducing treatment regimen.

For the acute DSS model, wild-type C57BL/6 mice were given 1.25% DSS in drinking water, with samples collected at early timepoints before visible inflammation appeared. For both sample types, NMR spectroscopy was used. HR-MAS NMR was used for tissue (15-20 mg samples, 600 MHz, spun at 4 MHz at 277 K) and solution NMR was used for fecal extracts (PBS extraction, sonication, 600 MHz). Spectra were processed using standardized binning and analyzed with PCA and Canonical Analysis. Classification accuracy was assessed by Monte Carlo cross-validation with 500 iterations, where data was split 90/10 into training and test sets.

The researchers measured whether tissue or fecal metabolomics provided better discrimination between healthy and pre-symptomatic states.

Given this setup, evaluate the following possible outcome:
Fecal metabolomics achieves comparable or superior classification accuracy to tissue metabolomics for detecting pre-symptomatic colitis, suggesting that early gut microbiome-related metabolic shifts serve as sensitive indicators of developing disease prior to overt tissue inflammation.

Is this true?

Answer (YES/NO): YES